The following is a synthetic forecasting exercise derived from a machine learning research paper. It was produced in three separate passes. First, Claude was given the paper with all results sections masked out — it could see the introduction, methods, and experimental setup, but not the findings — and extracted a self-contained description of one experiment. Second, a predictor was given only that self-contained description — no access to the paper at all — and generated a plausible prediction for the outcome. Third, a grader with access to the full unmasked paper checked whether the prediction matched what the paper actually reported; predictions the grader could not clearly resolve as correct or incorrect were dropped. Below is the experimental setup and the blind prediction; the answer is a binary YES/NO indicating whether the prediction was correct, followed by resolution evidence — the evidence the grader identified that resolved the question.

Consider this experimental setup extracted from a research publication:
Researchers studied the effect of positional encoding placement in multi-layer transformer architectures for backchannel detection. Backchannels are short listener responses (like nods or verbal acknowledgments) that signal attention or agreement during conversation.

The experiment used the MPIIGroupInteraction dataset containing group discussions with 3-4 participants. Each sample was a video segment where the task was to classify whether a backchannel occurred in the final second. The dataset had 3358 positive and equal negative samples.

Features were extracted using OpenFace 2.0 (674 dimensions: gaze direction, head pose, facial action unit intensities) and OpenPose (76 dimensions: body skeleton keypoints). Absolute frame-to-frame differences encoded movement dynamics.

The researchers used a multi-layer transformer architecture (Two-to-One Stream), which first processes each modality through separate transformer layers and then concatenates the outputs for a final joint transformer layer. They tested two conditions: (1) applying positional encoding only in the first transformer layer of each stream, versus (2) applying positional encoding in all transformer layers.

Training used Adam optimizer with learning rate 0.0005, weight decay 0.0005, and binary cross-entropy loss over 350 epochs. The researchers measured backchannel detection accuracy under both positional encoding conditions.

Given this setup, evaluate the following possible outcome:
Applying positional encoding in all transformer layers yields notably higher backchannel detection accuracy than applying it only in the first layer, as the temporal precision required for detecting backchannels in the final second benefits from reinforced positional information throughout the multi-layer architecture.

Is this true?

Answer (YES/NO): NO